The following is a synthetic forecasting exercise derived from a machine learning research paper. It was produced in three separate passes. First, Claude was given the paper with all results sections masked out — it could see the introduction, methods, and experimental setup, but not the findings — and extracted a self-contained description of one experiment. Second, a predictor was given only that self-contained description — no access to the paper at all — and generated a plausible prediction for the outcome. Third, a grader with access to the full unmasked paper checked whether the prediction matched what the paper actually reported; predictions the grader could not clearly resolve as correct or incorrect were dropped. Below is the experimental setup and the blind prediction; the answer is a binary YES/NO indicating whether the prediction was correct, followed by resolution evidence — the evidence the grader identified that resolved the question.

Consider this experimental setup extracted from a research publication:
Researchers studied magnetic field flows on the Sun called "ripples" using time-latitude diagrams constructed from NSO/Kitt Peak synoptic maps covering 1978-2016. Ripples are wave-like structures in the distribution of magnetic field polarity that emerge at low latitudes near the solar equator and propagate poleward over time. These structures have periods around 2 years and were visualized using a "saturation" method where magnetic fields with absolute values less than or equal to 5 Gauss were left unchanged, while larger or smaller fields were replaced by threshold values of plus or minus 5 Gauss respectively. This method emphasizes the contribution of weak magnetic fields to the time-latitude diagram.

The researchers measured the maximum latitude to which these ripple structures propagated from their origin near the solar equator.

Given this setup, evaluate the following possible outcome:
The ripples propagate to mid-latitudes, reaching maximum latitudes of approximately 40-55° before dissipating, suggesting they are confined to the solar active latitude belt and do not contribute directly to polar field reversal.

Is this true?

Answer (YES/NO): YES